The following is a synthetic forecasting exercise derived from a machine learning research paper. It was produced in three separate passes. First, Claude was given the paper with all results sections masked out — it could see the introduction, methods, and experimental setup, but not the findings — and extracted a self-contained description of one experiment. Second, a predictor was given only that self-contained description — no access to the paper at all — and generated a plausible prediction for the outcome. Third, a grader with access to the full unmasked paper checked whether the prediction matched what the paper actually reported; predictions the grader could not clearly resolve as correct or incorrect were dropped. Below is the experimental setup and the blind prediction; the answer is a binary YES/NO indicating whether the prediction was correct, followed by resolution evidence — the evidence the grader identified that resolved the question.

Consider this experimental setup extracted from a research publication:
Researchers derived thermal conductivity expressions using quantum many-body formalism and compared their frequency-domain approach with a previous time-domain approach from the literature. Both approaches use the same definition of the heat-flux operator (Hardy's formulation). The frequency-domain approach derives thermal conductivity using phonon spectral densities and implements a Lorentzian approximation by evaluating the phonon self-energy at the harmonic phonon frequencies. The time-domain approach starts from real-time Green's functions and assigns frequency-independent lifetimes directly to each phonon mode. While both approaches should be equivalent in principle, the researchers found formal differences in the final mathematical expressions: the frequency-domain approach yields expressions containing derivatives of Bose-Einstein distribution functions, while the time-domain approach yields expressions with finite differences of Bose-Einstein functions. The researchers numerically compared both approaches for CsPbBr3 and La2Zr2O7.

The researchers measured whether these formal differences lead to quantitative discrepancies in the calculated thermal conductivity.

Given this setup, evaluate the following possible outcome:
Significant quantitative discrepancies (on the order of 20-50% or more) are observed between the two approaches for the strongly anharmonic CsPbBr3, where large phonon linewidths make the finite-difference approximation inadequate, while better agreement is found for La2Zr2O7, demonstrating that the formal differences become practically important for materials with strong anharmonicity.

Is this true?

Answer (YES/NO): NO